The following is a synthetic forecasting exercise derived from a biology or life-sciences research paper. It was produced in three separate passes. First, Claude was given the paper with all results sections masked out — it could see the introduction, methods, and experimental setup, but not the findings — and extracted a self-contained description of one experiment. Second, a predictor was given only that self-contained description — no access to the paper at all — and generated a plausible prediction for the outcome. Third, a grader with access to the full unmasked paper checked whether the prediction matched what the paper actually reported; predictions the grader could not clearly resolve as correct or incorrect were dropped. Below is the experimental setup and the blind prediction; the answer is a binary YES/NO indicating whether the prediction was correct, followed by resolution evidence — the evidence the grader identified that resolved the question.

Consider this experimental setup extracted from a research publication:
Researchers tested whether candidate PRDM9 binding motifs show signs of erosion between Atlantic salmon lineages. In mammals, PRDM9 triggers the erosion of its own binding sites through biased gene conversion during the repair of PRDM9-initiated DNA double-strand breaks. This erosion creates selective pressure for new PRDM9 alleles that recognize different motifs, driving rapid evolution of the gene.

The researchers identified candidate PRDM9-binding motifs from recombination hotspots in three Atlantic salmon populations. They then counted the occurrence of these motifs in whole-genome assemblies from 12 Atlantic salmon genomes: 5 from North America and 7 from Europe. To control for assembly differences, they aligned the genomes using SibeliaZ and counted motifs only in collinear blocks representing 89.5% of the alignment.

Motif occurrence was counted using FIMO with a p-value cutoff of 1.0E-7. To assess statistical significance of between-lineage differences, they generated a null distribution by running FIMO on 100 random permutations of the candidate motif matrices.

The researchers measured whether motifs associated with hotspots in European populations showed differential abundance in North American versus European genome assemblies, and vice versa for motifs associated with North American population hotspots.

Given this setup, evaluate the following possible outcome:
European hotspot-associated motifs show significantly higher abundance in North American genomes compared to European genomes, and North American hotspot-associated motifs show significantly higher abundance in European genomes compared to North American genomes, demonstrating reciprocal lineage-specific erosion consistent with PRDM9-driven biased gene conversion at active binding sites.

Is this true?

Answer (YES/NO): NO